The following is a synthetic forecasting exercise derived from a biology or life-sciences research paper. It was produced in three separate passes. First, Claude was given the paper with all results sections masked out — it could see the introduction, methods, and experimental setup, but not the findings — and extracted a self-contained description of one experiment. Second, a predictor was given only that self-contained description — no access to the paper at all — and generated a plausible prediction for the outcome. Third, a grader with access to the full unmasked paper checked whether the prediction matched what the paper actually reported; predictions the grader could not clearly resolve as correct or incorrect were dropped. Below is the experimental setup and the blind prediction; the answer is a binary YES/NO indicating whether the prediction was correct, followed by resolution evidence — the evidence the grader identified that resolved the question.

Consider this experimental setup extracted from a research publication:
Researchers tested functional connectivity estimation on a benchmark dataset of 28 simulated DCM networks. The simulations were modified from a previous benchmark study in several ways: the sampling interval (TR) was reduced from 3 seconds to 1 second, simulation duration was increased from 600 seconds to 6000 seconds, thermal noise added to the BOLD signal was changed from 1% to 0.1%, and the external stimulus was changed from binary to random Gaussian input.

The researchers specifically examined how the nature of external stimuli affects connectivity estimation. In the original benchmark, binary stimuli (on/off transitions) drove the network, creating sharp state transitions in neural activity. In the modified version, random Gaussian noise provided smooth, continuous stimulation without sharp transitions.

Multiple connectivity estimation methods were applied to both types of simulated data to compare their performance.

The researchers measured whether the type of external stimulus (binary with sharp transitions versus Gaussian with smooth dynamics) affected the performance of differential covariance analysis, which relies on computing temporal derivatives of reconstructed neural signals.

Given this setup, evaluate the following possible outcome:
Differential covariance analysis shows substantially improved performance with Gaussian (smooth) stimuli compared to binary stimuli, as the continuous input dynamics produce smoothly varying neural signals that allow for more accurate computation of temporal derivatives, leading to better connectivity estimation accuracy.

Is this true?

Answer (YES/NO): YES